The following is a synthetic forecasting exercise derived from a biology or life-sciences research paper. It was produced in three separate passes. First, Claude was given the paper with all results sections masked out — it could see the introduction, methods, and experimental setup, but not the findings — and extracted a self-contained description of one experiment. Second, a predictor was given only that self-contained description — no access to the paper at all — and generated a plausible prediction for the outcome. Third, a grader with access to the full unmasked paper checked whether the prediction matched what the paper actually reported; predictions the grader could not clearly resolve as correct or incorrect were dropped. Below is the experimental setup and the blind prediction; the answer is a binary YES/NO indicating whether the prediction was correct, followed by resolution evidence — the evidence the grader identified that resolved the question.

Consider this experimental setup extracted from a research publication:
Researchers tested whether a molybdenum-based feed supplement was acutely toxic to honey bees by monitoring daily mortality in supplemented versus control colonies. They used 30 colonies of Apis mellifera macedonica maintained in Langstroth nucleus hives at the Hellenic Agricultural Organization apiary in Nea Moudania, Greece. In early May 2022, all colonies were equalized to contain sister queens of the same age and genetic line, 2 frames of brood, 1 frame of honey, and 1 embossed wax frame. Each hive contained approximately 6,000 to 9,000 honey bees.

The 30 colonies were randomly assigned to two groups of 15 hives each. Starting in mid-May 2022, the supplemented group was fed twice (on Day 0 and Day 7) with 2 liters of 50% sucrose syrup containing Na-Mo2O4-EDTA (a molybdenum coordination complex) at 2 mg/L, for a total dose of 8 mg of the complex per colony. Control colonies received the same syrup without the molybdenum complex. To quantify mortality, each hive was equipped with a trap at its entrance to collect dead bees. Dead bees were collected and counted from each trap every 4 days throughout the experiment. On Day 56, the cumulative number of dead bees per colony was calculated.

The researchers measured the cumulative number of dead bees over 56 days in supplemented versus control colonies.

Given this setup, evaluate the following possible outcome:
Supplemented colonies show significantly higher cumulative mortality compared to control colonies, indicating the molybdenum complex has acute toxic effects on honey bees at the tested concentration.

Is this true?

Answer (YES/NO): NO